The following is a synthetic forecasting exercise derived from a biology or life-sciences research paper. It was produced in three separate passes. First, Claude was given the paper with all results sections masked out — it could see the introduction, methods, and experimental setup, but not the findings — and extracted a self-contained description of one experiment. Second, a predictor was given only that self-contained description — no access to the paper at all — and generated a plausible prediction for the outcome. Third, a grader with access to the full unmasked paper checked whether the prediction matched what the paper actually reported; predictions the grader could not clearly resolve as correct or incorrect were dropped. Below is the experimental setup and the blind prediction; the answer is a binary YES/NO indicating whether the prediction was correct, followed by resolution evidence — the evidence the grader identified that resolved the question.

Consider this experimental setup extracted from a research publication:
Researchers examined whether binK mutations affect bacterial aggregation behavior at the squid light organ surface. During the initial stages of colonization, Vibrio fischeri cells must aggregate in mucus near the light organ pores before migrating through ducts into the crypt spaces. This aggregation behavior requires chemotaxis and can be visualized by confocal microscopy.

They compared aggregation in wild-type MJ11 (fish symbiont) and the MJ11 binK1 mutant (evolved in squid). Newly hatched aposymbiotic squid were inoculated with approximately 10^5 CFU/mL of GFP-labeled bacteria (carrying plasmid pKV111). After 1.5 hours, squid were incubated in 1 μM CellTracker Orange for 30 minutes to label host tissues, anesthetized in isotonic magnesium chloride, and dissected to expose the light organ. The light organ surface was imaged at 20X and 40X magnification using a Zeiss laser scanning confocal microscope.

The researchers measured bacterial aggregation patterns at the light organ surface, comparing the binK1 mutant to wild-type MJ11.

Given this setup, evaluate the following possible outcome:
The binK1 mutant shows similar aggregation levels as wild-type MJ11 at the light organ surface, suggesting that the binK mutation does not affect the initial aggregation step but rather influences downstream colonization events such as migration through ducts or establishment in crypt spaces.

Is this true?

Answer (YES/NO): NO